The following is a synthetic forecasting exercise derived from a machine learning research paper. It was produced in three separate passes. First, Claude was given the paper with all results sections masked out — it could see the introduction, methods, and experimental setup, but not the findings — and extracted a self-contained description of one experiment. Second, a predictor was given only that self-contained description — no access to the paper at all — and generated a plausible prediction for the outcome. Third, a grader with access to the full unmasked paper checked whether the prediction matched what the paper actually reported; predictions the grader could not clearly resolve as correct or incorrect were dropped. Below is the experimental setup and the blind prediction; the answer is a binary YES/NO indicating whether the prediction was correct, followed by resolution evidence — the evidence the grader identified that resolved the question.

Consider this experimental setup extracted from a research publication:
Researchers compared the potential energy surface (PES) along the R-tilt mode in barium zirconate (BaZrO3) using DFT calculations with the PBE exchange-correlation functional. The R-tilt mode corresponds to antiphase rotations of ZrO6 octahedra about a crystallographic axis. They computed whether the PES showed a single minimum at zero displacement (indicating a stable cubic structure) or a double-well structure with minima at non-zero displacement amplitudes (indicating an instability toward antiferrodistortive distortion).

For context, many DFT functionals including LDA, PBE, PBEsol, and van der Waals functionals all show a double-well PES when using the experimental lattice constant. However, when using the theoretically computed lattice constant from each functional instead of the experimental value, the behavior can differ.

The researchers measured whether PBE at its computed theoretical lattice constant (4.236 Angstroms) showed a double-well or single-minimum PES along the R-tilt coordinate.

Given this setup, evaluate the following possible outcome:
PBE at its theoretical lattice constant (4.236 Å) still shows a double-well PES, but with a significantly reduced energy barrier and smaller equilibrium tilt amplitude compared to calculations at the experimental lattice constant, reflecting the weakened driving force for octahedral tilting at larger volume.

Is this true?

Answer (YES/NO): NO